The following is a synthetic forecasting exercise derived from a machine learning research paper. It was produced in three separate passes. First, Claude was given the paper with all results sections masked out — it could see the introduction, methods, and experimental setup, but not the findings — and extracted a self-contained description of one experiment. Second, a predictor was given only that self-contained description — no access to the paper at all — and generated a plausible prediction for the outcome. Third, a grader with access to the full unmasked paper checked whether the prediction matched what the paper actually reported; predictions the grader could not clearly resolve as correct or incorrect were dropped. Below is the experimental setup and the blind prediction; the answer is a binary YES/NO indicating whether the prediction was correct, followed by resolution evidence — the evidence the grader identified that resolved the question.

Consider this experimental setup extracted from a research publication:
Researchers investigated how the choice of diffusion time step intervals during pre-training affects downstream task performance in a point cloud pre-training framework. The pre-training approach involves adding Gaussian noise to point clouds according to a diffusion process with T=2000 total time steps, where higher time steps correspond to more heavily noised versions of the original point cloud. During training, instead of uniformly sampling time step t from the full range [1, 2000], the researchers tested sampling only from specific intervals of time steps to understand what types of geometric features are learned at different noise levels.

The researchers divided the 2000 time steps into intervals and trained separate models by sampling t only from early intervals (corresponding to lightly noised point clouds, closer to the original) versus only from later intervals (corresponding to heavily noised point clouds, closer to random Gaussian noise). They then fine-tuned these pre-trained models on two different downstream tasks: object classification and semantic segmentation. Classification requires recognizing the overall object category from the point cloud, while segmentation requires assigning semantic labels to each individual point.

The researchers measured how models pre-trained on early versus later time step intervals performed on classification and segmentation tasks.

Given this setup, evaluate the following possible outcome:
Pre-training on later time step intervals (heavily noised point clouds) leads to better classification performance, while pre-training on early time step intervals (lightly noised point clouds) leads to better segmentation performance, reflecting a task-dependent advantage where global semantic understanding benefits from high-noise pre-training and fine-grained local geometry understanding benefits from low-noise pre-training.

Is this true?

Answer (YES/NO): NO